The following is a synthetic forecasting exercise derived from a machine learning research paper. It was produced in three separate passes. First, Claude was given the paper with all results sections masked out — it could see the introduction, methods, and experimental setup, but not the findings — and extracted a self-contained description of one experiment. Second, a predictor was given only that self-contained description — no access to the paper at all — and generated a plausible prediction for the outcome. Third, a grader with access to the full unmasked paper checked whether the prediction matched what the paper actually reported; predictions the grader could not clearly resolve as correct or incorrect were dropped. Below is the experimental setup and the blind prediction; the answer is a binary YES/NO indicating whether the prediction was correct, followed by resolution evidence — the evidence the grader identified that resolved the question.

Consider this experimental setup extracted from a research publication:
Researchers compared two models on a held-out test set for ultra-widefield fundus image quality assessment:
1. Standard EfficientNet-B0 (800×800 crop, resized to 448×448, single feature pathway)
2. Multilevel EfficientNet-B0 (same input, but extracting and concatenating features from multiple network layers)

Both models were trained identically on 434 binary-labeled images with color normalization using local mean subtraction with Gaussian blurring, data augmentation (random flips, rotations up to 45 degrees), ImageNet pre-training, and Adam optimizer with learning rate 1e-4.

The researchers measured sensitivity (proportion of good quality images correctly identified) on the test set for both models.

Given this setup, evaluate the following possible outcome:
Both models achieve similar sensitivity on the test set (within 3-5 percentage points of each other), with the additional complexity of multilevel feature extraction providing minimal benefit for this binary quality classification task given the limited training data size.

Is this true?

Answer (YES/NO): NO